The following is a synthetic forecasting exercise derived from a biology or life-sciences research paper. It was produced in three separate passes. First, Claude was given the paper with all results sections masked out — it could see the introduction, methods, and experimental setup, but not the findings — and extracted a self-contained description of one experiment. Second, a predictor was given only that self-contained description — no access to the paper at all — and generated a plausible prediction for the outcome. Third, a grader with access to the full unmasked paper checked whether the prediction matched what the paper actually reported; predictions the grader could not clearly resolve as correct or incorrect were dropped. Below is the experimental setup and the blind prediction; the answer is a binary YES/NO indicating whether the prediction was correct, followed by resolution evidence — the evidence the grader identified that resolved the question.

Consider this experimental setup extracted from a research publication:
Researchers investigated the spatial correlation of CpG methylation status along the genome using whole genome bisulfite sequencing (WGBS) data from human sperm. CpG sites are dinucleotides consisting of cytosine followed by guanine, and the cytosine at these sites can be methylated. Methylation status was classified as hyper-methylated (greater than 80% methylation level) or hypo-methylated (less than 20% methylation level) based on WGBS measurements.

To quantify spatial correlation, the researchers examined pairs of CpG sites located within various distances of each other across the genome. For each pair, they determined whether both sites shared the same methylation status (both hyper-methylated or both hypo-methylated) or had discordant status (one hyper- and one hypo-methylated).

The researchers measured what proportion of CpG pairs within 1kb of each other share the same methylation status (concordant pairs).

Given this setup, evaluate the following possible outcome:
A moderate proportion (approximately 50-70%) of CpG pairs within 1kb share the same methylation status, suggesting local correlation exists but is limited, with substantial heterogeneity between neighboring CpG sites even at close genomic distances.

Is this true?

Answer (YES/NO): NO